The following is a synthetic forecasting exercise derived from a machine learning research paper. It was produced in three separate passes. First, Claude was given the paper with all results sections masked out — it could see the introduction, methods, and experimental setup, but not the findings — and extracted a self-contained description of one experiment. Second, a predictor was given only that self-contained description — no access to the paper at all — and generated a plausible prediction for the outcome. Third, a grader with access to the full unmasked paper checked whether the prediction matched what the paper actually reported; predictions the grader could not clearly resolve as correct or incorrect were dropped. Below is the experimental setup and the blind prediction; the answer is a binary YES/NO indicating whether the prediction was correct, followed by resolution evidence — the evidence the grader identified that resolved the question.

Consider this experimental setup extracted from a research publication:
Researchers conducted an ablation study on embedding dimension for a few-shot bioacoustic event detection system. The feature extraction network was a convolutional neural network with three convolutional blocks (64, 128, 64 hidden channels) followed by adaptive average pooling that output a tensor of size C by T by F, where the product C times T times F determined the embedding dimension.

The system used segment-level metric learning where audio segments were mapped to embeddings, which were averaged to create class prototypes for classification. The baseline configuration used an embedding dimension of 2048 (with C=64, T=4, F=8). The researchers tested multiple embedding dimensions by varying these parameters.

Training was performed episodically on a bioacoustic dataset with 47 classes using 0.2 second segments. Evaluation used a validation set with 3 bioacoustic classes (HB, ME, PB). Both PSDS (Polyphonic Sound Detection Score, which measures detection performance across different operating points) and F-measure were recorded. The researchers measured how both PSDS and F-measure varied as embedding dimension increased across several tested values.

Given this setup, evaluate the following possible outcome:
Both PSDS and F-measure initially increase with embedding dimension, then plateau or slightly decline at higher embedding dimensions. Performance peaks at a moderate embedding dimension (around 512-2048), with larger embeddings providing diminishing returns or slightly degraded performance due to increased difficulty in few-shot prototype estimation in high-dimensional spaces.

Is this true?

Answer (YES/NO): NO